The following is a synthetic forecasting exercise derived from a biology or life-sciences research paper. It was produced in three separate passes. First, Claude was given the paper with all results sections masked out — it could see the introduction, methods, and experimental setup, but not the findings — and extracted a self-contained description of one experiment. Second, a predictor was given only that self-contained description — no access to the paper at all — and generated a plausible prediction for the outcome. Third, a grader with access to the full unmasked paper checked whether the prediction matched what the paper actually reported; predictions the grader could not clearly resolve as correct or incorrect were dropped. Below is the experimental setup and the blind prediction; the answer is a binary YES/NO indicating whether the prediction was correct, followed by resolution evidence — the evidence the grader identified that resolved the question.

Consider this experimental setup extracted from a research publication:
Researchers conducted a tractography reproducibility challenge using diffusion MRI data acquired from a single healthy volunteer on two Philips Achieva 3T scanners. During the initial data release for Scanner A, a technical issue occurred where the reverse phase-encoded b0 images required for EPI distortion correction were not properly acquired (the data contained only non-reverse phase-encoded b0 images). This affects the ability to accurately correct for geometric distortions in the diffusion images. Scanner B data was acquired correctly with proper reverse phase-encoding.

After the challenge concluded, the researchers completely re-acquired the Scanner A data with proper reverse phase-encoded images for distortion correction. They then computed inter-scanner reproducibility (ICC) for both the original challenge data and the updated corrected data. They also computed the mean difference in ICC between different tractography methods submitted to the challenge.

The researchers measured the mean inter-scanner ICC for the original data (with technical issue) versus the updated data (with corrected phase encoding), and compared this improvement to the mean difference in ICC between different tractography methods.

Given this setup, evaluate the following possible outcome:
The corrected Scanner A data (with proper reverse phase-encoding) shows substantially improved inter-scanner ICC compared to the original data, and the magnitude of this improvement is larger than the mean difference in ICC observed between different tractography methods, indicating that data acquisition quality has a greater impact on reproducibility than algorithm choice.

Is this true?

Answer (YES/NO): NO